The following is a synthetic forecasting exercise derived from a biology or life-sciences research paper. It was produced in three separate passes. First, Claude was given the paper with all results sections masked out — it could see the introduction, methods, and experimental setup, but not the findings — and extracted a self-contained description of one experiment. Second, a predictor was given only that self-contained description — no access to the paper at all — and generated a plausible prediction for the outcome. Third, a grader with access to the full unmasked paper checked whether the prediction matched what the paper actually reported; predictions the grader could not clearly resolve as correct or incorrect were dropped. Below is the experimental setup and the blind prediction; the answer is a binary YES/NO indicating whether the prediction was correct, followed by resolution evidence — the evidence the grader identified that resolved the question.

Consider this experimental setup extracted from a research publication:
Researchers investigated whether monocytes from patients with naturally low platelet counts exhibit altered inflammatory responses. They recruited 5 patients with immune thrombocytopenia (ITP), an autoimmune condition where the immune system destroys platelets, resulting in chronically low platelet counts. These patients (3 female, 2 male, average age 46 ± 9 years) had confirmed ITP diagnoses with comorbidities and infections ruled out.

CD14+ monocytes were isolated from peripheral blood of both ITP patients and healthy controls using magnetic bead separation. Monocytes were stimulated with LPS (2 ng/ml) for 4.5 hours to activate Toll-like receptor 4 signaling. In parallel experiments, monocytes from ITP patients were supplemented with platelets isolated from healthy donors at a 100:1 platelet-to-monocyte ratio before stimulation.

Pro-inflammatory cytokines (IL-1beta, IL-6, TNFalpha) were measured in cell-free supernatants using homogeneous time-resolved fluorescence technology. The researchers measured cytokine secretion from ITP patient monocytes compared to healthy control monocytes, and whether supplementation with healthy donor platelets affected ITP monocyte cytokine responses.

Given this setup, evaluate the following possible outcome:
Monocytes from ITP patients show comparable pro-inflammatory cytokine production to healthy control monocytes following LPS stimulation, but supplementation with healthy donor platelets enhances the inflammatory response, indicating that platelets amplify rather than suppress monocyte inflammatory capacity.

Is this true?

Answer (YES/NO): NO